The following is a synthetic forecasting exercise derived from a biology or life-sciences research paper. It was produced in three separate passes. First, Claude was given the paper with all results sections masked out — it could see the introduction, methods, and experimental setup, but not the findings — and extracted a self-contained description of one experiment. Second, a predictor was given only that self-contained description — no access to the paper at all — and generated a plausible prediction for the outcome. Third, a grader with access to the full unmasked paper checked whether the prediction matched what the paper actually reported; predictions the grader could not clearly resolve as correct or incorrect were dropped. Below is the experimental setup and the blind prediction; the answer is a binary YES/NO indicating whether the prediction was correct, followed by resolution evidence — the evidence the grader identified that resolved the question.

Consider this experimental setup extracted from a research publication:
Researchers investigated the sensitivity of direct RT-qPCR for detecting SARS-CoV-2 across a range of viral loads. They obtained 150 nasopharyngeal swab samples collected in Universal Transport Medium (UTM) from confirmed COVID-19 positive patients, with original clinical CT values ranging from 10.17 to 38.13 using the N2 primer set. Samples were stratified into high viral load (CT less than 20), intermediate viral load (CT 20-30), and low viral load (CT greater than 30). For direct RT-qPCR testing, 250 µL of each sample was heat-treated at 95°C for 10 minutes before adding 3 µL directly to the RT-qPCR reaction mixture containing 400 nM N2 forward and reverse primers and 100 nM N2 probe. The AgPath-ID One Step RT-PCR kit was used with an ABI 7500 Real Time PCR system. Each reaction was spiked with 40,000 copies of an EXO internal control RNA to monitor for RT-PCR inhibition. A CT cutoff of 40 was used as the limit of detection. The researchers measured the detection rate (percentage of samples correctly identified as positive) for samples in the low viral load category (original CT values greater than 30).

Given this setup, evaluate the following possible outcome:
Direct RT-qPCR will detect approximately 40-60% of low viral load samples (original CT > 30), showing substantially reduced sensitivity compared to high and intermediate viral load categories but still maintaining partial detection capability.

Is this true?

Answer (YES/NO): NO